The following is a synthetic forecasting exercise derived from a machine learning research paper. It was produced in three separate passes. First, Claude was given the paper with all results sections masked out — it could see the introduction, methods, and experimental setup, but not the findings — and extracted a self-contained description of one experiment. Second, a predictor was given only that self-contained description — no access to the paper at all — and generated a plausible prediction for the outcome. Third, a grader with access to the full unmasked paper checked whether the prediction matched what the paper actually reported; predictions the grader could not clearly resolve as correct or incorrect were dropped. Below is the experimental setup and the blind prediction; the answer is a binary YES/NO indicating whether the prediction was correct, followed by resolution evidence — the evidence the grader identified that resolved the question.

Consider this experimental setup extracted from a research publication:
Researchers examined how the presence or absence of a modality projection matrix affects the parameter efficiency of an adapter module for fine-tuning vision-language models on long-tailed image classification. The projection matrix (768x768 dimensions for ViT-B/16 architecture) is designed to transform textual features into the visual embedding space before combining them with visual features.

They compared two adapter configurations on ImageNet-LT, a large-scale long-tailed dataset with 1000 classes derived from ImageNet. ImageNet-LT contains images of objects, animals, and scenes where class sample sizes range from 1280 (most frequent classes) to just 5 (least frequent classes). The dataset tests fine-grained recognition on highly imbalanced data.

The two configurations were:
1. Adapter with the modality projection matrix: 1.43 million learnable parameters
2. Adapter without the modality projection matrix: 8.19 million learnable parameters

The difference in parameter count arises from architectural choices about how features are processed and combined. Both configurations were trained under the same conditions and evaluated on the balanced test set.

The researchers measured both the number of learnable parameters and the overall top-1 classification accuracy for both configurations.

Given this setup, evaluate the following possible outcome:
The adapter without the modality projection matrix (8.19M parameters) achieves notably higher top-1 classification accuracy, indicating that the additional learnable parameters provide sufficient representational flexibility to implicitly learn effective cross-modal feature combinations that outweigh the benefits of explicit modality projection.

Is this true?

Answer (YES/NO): NO